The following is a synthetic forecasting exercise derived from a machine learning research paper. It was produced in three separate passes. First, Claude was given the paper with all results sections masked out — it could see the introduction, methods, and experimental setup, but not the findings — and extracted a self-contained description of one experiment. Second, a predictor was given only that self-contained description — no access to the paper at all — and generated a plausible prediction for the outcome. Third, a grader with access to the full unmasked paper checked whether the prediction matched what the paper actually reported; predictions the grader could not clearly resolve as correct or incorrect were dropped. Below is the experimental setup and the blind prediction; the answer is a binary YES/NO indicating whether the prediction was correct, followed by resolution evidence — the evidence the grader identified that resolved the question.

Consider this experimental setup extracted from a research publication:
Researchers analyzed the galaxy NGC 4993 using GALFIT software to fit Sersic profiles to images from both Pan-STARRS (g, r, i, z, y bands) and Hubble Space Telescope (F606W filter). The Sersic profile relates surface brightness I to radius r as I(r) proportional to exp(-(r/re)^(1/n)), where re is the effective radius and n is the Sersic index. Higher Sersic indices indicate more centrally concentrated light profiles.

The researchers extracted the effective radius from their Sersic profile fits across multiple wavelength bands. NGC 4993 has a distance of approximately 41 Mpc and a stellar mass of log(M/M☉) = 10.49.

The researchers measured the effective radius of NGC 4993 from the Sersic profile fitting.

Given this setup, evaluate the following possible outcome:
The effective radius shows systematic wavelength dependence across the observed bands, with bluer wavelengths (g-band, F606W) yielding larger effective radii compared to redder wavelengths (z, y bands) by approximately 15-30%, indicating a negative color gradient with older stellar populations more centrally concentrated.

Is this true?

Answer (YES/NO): NO